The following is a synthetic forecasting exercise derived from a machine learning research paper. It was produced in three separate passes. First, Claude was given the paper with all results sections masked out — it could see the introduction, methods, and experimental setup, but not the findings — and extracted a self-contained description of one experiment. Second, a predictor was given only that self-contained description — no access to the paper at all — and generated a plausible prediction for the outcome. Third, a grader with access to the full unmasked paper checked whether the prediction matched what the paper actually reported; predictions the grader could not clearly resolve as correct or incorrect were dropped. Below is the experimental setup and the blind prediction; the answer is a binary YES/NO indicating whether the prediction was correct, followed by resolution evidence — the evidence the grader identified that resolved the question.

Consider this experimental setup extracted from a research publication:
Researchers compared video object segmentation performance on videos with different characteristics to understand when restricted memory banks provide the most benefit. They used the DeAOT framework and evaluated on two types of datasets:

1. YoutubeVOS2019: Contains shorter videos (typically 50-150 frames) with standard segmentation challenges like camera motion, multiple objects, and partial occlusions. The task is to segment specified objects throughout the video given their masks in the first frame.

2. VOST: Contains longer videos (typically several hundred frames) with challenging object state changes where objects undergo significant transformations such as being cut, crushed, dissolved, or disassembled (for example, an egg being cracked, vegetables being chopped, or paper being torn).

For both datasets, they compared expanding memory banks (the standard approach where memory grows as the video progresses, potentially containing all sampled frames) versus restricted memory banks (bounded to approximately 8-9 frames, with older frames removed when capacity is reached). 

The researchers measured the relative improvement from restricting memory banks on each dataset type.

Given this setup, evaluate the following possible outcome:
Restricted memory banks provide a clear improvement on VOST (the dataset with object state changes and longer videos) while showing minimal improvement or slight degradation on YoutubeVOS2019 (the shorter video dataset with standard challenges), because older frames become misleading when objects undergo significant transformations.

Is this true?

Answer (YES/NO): YES